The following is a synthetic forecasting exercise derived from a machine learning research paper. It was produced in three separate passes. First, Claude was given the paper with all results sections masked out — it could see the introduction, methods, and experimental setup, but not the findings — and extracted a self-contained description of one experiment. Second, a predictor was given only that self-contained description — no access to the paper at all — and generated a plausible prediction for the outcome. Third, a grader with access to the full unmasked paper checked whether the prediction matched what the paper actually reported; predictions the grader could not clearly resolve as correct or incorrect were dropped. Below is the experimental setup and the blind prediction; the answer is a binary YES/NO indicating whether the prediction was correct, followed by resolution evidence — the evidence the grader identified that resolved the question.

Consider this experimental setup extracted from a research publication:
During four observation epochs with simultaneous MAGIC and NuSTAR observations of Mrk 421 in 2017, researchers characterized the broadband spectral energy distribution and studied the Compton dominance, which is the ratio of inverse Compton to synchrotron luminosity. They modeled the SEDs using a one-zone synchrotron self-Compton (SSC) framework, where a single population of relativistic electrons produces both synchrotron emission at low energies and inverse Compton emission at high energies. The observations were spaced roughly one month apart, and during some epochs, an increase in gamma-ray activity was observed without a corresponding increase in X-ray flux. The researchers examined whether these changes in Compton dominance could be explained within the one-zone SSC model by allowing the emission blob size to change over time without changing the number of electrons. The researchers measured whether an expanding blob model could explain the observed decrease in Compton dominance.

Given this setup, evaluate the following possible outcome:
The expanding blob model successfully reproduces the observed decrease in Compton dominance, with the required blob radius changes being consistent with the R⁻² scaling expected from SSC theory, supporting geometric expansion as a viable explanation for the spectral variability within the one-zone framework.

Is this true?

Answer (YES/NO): NO